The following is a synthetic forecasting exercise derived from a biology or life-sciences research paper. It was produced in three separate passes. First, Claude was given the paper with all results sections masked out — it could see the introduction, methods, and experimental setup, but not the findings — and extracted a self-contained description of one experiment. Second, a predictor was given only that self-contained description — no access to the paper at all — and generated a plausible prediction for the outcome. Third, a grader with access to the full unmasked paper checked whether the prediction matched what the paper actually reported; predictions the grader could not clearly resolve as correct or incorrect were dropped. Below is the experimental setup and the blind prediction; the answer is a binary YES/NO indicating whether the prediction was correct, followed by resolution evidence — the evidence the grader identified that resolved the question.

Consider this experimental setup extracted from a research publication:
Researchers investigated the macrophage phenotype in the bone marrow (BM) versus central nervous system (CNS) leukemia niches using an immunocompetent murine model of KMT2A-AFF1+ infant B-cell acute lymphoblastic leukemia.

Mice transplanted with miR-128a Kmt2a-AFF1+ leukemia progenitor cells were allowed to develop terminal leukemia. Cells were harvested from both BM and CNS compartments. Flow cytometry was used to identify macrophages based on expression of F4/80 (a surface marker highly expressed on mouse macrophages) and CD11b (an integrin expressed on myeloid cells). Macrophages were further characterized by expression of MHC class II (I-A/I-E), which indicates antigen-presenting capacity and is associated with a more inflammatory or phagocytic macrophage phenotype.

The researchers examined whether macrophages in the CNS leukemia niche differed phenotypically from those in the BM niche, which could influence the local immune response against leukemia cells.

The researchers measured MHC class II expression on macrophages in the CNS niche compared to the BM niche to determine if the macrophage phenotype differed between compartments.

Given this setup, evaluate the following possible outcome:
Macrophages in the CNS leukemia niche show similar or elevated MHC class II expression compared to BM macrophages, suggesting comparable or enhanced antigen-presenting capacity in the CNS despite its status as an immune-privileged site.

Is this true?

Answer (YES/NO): NO